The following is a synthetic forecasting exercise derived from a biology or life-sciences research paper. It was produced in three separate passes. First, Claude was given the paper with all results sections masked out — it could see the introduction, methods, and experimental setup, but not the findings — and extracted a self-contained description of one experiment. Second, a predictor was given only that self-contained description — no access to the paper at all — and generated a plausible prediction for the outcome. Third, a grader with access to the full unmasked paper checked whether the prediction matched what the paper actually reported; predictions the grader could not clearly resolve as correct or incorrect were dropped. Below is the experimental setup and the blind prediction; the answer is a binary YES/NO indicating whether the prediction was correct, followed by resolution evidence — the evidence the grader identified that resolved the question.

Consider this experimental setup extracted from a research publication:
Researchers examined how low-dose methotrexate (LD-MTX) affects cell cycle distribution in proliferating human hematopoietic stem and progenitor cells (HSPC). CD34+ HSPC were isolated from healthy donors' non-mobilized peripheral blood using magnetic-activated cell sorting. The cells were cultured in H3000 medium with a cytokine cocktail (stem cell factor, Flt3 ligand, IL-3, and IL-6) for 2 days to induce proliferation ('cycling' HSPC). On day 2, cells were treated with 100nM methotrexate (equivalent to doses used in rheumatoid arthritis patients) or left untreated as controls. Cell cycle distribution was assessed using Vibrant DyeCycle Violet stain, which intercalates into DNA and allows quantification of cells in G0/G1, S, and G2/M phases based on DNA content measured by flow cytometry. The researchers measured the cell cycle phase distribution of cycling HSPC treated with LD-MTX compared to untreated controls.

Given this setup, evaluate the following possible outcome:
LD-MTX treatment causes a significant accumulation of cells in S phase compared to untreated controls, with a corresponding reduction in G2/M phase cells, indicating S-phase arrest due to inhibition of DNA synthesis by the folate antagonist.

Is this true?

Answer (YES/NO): YES